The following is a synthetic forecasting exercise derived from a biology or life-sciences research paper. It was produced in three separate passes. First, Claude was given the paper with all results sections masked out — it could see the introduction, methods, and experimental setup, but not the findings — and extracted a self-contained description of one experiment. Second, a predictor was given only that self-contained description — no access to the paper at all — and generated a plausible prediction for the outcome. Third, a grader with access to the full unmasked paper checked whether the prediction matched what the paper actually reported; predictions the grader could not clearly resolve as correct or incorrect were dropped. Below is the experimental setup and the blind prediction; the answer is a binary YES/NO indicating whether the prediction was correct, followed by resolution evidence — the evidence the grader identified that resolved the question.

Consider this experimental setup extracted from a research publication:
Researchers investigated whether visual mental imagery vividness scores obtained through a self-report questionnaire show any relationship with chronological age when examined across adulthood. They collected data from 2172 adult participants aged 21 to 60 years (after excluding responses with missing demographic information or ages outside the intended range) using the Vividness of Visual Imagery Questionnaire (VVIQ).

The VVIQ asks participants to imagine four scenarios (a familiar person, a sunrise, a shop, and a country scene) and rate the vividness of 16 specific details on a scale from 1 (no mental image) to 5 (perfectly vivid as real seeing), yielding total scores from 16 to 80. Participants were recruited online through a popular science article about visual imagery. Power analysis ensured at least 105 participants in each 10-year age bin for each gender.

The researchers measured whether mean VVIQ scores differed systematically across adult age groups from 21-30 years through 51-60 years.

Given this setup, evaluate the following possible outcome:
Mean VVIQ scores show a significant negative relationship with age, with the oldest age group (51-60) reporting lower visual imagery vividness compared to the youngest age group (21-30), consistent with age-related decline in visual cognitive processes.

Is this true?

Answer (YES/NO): YES